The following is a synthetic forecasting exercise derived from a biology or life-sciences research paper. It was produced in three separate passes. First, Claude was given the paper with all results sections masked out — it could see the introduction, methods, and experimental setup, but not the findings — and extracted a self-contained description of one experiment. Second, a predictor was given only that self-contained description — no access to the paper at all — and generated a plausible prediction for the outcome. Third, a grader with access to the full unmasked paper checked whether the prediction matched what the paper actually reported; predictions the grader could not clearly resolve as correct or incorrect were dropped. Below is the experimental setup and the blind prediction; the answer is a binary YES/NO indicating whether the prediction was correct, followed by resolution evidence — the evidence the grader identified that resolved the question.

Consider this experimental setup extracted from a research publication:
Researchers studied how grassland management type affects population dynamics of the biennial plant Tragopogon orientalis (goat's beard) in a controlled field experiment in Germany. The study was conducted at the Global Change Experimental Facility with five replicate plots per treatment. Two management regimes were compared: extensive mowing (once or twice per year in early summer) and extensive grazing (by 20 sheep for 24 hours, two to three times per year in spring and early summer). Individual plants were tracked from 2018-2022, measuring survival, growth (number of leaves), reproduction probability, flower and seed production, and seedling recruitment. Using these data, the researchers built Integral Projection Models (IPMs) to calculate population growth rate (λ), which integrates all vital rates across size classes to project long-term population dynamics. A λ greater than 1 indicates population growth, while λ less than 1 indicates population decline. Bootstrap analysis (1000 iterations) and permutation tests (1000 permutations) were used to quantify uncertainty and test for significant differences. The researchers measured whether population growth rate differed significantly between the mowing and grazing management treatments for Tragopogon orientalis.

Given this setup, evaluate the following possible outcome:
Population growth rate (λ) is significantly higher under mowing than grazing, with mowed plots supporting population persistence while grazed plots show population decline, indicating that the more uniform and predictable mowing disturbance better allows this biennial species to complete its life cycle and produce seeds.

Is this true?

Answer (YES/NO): NO